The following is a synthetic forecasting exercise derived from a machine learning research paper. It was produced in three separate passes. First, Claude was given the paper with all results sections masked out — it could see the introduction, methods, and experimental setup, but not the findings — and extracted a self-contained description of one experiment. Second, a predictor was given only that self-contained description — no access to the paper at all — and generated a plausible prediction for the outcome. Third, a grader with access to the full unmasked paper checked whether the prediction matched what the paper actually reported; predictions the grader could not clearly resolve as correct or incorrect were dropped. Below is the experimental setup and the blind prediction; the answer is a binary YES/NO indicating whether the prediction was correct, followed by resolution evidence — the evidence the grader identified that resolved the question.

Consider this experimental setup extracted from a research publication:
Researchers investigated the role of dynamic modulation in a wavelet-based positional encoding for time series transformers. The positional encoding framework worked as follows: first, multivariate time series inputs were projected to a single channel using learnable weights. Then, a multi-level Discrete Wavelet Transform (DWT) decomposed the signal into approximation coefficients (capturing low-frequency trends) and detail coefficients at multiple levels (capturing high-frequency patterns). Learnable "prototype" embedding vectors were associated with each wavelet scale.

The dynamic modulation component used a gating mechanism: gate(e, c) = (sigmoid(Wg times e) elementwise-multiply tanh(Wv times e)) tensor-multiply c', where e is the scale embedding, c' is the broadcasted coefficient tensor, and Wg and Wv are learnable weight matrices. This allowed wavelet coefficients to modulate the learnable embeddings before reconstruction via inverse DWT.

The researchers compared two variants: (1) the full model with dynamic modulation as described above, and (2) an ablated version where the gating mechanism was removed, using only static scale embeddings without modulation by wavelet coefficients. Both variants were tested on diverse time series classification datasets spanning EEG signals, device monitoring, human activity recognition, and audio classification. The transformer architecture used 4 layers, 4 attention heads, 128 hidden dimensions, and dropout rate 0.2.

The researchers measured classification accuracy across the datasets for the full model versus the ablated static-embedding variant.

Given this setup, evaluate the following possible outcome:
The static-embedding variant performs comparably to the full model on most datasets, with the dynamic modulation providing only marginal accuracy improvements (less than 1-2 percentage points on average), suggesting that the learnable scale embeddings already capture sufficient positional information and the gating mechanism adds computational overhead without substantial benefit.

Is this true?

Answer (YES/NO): NO